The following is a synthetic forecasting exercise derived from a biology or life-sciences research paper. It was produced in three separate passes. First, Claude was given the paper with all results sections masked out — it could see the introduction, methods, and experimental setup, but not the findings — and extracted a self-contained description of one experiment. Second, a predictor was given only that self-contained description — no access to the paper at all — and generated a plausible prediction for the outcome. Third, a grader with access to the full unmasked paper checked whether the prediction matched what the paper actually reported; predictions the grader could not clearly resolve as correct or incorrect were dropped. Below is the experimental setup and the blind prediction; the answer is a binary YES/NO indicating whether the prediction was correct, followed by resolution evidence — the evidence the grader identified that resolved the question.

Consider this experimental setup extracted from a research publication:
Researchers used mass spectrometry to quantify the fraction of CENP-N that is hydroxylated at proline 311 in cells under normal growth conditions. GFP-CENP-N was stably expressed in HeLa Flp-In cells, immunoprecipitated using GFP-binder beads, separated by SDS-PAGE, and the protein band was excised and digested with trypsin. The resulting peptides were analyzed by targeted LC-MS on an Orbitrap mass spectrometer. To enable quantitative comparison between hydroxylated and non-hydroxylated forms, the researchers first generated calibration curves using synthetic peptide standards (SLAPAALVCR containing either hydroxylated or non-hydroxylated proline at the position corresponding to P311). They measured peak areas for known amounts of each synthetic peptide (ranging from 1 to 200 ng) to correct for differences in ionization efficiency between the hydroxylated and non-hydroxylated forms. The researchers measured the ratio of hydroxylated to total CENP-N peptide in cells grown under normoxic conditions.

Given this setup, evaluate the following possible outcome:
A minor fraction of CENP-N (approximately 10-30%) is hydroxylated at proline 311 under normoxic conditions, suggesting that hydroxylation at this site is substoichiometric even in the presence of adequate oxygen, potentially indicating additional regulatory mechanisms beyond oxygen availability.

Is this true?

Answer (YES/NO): YES